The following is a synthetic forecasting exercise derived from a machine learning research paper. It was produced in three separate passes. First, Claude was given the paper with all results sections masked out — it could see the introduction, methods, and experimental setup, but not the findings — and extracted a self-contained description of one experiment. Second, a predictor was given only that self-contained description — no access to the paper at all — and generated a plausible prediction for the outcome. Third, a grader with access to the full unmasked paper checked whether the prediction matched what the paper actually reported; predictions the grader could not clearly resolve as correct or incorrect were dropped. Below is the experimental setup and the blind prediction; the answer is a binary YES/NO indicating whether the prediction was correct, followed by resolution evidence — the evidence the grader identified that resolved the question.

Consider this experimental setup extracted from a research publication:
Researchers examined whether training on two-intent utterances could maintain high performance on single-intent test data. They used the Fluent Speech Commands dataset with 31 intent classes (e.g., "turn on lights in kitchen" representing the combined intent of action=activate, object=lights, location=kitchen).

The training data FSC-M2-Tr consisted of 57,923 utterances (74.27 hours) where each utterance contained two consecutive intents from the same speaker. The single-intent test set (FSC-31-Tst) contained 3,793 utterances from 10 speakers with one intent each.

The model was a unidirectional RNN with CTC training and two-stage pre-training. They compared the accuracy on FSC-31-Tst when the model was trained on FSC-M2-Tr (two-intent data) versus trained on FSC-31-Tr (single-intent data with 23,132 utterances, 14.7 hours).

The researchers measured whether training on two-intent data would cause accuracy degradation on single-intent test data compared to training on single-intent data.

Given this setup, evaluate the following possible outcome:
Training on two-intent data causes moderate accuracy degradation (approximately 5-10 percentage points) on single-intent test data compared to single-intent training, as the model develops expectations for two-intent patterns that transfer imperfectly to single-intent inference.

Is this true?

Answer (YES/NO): NO